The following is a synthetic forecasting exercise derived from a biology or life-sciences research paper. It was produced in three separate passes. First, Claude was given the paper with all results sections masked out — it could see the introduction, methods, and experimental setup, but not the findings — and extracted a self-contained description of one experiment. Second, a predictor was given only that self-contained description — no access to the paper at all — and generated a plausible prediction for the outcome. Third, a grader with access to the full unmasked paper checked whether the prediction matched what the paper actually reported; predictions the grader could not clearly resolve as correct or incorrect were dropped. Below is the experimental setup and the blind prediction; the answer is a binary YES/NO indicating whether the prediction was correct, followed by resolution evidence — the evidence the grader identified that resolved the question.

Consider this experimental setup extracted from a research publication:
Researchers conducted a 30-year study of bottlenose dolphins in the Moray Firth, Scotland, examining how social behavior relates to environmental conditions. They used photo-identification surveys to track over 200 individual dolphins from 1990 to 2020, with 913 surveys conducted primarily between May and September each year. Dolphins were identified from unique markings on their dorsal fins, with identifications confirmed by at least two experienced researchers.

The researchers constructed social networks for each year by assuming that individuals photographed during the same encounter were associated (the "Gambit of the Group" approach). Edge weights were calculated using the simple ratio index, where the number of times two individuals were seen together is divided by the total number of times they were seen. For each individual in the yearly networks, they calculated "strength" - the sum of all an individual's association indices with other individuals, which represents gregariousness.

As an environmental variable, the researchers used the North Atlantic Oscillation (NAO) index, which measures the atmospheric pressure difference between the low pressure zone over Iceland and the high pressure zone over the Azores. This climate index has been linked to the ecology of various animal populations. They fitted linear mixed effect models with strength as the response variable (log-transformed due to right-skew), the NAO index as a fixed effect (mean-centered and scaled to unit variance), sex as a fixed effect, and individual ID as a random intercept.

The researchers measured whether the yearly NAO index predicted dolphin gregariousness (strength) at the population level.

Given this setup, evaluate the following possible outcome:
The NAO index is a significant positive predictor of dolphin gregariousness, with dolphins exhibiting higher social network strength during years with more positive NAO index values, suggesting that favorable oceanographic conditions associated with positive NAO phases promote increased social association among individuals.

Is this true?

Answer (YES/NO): NO